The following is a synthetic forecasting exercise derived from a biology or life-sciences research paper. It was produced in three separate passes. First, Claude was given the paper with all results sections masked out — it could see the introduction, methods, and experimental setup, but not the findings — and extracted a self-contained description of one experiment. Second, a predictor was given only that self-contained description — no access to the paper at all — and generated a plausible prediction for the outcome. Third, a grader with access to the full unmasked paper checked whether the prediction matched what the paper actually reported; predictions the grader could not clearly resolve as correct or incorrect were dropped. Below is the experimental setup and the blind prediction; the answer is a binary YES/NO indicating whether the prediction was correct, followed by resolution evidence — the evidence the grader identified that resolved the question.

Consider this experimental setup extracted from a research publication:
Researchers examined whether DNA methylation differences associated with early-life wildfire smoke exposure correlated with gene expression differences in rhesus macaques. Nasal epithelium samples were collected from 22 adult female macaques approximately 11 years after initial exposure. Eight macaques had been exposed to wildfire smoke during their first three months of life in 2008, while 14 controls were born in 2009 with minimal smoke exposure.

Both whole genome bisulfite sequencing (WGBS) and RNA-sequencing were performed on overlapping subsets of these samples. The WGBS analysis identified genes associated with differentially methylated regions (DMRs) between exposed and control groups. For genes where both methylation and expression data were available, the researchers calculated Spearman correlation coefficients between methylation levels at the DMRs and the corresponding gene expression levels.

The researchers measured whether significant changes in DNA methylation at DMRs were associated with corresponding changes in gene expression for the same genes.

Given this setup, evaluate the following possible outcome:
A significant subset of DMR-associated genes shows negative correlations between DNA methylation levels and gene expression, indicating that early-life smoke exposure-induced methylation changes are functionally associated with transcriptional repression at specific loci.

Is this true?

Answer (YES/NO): YES